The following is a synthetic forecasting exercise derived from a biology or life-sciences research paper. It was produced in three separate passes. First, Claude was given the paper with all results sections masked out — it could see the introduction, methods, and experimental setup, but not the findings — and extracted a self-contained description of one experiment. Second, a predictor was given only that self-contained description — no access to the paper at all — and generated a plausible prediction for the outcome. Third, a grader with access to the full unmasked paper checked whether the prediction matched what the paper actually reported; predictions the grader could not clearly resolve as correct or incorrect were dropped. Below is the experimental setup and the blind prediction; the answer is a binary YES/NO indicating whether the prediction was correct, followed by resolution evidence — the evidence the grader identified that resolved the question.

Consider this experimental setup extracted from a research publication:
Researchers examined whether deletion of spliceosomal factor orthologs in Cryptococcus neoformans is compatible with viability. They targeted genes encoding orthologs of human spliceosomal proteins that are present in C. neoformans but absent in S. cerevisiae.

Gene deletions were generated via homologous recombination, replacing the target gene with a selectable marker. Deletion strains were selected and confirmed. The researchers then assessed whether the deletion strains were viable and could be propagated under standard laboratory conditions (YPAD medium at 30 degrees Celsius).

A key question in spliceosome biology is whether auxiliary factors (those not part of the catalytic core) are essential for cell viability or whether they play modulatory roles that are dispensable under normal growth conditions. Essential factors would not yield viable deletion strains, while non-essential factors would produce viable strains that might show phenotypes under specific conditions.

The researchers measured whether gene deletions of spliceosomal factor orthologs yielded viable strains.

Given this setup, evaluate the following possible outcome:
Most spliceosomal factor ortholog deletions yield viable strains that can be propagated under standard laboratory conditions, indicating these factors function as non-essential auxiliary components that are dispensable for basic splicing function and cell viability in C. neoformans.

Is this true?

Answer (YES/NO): NO